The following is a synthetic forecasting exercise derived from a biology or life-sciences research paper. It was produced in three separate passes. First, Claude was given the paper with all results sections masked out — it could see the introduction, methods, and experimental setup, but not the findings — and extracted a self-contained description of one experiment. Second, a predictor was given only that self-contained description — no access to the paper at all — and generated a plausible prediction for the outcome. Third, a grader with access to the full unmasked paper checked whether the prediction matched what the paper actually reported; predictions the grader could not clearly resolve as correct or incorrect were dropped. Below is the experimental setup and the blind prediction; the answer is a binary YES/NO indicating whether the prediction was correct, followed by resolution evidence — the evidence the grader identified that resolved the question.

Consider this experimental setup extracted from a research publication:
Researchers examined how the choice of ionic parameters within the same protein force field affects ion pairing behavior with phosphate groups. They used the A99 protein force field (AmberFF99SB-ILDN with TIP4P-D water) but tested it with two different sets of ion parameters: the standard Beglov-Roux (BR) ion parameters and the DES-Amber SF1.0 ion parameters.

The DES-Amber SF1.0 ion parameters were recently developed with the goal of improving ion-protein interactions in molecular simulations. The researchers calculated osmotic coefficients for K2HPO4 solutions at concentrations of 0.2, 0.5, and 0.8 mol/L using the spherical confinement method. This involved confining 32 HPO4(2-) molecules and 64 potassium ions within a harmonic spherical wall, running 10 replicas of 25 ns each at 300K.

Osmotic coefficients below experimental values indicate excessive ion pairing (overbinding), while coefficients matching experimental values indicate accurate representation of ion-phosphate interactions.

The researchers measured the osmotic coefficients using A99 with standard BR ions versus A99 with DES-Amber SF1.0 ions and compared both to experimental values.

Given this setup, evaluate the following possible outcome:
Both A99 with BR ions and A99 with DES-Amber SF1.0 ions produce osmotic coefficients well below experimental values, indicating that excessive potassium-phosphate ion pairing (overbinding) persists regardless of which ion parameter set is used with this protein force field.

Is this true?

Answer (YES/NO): YES